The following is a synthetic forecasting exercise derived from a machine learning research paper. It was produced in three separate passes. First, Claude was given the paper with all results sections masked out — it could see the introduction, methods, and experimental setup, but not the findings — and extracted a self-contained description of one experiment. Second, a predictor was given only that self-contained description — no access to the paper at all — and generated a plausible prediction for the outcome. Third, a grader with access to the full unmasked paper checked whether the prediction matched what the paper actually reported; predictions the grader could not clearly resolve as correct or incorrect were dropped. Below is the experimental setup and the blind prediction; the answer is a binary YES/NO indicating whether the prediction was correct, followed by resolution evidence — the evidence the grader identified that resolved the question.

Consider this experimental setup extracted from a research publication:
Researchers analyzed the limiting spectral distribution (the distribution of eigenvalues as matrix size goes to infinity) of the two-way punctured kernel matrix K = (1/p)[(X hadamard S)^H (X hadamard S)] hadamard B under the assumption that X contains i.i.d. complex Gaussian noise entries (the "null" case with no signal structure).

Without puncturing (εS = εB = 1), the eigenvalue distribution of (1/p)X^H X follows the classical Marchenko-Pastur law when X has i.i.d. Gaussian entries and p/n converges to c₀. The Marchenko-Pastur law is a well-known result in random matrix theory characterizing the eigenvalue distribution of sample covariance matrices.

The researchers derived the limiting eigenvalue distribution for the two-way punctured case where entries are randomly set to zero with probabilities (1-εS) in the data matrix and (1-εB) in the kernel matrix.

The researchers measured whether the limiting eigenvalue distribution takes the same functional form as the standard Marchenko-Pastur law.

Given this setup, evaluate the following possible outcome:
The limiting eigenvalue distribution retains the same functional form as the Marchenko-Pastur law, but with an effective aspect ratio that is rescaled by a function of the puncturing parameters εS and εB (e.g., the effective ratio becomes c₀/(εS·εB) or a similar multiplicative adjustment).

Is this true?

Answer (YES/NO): NO